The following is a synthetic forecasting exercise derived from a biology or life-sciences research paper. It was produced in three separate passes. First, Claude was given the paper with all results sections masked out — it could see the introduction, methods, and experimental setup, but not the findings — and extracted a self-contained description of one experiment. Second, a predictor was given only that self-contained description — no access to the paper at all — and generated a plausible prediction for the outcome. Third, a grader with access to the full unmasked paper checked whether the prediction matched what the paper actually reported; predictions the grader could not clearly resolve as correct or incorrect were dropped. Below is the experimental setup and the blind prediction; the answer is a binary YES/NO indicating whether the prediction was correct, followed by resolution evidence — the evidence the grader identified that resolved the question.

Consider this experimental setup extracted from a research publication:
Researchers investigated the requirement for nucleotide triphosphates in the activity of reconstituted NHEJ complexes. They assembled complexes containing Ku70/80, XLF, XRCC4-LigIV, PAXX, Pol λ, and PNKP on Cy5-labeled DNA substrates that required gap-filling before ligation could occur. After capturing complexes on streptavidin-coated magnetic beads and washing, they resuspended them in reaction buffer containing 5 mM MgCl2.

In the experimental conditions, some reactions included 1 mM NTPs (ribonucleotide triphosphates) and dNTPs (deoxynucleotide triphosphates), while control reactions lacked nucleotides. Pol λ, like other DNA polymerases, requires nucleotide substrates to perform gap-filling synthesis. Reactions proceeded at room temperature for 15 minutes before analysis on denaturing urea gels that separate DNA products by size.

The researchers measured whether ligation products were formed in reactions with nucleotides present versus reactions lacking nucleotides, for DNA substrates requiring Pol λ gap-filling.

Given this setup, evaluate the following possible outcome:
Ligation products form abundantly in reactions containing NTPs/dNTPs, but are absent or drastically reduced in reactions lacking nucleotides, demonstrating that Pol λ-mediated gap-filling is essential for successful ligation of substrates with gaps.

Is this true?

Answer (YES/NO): YES